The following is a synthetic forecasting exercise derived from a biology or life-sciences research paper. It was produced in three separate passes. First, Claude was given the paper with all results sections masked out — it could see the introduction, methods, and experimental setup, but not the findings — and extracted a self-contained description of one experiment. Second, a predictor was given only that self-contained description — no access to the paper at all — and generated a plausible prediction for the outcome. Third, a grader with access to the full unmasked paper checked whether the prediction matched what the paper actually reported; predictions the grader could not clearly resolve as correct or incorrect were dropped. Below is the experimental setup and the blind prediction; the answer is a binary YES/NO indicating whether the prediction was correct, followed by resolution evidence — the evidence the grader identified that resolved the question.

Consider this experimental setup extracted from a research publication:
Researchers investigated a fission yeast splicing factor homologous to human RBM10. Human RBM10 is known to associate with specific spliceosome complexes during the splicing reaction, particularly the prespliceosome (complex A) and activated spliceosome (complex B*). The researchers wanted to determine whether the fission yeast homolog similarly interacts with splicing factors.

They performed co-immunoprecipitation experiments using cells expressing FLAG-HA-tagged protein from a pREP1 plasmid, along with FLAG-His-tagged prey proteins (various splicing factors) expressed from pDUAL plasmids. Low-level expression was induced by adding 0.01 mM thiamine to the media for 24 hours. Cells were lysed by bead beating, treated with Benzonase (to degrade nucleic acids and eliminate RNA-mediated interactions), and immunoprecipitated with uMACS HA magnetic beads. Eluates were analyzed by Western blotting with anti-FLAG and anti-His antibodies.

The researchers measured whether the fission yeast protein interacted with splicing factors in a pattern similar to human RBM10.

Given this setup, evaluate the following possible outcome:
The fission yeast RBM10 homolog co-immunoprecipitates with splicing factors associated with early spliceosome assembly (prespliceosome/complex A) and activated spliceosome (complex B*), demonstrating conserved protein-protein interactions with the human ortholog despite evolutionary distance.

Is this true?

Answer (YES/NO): YES